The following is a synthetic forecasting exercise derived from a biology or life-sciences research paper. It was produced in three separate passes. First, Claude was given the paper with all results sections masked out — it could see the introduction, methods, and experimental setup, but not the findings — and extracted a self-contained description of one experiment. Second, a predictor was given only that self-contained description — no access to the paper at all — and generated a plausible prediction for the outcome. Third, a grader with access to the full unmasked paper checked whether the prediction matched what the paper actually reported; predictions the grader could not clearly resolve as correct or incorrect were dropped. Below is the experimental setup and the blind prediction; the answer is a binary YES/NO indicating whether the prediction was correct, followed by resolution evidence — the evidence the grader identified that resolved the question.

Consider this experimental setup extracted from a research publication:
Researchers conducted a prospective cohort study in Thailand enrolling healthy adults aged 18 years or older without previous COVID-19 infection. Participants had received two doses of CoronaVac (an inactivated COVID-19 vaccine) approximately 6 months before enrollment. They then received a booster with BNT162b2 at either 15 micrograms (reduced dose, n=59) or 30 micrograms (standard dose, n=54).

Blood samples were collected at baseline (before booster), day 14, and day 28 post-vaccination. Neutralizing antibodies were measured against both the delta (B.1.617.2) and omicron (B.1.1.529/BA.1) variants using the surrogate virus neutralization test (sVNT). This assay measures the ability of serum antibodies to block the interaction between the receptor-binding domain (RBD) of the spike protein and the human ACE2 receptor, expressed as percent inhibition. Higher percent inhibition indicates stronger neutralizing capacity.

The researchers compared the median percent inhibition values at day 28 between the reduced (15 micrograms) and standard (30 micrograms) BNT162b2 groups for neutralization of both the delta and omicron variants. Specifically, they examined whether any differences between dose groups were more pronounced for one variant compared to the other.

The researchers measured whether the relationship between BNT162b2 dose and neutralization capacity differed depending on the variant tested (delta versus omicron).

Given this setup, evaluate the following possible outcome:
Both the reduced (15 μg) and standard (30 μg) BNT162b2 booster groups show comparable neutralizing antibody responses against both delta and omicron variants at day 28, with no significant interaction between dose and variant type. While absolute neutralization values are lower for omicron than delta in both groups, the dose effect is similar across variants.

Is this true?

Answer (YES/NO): NO